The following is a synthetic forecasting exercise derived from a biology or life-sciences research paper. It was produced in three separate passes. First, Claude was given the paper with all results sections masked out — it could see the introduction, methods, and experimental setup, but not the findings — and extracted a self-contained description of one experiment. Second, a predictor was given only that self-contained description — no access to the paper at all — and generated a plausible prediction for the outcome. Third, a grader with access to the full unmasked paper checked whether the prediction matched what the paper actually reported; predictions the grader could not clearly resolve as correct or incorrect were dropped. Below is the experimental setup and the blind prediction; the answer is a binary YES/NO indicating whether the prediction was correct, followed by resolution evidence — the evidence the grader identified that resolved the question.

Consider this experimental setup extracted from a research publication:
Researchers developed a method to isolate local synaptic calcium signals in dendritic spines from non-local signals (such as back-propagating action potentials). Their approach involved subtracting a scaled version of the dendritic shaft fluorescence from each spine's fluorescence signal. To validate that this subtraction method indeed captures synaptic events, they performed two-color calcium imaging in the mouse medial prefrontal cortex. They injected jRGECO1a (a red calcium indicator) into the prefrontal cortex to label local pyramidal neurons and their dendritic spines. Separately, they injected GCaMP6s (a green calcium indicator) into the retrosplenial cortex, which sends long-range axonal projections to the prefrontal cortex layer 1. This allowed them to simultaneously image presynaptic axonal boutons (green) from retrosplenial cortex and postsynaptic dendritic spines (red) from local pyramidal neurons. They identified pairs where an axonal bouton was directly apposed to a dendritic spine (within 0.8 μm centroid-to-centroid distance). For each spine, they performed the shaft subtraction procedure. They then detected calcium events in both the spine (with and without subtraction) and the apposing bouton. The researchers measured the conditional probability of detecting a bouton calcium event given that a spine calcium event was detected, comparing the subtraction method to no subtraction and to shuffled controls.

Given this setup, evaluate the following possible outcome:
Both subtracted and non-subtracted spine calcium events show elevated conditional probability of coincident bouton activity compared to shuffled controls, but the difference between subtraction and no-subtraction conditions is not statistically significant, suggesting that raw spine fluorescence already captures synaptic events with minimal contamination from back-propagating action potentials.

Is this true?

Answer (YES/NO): NO